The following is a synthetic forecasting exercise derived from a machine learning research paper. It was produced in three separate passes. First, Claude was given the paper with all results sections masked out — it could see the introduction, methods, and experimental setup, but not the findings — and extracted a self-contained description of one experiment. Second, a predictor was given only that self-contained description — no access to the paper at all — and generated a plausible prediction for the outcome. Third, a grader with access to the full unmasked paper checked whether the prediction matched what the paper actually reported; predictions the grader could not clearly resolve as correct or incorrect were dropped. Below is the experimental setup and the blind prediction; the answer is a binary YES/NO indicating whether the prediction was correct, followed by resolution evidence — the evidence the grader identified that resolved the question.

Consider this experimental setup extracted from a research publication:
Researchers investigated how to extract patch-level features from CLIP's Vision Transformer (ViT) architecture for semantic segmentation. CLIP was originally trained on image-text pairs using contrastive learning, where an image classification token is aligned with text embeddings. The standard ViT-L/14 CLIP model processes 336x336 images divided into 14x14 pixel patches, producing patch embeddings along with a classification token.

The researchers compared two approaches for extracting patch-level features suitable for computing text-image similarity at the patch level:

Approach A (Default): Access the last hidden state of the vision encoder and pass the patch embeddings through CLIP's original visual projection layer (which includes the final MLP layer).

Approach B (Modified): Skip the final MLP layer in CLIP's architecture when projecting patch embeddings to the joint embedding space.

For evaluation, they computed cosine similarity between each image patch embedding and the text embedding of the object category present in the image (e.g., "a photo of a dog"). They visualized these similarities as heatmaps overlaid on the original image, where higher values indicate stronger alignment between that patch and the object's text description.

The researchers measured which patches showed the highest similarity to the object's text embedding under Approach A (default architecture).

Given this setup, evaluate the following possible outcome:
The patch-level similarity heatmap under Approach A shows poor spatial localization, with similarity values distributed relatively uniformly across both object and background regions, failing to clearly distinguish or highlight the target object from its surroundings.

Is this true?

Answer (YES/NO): NO